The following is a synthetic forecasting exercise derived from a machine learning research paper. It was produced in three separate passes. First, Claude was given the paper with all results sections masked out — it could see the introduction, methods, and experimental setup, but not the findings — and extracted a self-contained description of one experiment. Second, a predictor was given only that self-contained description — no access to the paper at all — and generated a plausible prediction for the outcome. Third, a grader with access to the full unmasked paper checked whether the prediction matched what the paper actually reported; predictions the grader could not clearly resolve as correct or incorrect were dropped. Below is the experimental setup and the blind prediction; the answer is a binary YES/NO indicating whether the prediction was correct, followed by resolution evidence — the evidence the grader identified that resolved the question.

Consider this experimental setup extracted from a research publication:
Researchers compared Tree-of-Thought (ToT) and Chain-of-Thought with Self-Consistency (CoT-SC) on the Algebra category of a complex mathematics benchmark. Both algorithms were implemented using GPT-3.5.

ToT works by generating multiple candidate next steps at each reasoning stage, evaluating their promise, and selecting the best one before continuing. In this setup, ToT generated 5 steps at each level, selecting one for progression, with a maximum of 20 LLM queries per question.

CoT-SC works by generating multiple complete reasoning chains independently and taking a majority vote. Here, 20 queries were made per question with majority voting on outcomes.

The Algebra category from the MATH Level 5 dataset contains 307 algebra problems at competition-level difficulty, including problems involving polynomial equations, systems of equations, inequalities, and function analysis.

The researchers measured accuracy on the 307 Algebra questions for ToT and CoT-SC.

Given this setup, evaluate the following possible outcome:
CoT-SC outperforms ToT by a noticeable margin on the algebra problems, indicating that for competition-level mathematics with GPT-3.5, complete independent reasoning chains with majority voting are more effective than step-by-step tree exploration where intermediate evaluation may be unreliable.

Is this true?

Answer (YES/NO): YES